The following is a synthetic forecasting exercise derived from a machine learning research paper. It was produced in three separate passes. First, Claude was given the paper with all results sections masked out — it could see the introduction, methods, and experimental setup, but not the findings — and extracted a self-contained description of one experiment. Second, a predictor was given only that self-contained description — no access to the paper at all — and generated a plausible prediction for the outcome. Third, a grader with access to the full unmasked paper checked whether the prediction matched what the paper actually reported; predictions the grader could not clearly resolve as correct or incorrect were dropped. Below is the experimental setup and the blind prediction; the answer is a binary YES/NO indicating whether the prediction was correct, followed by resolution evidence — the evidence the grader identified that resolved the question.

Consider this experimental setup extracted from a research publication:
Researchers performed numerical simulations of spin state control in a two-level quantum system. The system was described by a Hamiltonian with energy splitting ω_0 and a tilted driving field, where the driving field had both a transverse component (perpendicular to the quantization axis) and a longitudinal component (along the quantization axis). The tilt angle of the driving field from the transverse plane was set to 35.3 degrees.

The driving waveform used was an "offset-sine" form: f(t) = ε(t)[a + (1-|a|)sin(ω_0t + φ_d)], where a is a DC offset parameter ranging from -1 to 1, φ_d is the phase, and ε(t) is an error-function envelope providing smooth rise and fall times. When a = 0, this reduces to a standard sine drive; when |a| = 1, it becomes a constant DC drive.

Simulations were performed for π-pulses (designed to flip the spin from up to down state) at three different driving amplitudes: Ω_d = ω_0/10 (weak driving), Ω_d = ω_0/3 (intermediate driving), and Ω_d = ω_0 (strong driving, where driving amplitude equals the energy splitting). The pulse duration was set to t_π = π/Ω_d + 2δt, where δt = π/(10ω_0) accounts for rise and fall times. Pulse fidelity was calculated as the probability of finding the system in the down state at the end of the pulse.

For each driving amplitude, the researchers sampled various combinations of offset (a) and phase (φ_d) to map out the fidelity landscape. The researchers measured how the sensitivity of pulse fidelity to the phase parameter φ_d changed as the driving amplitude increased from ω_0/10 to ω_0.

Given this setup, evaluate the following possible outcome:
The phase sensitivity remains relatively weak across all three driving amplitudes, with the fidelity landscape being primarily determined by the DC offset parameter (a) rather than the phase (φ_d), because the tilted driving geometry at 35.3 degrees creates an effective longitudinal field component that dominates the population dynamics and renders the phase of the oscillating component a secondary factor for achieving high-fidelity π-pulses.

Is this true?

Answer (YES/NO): NO